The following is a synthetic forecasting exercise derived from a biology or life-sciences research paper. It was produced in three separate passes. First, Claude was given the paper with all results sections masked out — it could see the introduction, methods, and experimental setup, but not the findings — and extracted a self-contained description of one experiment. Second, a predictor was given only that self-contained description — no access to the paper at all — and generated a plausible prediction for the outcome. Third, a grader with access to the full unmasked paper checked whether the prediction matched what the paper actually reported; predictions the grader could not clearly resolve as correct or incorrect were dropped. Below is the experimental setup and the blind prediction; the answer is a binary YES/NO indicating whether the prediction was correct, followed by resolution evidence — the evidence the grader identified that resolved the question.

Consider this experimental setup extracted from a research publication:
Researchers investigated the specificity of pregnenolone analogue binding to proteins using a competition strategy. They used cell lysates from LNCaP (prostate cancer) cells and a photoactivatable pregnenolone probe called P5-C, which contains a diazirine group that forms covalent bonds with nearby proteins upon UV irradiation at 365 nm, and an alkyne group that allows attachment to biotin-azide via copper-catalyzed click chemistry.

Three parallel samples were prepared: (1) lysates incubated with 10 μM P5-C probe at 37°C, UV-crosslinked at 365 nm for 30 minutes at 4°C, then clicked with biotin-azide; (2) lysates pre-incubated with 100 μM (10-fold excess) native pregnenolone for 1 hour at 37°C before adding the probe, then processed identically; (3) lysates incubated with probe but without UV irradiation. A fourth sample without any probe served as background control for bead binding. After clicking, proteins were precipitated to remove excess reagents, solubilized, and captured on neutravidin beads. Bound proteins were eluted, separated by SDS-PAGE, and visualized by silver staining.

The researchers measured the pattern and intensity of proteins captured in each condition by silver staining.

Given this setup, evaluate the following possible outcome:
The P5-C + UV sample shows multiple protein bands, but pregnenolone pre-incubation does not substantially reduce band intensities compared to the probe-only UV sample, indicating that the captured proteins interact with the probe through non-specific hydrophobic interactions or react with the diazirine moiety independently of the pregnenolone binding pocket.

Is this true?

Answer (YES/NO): NO